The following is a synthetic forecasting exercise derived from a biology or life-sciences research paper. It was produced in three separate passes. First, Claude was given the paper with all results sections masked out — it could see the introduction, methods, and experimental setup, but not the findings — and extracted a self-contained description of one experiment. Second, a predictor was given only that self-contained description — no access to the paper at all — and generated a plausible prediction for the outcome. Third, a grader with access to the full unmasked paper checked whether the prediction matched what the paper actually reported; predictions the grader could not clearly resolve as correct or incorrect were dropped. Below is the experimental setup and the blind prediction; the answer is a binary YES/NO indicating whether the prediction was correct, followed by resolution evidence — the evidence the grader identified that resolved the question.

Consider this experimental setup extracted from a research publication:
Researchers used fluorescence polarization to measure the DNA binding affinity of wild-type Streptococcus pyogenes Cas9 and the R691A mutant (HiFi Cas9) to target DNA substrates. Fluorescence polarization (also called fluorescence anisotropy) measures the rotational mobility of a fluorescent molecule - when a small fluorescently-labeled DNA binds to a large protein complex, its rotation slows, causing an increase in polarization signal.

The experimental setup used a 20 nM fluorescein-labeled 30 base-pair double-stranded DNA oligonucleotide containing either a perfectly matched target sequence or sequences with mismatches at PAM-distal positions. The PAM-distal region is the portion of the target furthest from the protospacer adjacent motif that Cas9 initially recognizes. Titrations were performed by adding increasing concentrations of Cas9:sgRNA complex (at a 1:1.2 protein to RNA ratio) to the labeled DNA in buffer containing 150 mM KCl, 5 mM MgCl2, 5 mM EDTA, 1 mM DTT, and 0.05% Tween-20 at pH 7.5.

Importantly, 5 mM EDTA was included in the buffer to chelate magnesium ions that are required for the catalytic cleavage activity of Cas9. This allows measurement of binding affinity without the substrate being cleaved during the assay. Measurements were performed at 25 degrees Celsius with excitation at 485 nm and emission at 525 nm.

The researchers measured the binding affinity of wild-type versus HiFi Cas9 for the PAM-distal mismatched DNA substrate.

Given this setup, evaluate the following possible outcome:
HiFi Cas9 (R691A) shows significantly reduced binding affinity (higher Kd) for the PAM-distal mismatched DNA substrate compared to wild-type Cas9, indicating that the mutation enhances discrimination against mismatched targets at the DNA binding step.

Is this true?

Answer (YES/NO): NO